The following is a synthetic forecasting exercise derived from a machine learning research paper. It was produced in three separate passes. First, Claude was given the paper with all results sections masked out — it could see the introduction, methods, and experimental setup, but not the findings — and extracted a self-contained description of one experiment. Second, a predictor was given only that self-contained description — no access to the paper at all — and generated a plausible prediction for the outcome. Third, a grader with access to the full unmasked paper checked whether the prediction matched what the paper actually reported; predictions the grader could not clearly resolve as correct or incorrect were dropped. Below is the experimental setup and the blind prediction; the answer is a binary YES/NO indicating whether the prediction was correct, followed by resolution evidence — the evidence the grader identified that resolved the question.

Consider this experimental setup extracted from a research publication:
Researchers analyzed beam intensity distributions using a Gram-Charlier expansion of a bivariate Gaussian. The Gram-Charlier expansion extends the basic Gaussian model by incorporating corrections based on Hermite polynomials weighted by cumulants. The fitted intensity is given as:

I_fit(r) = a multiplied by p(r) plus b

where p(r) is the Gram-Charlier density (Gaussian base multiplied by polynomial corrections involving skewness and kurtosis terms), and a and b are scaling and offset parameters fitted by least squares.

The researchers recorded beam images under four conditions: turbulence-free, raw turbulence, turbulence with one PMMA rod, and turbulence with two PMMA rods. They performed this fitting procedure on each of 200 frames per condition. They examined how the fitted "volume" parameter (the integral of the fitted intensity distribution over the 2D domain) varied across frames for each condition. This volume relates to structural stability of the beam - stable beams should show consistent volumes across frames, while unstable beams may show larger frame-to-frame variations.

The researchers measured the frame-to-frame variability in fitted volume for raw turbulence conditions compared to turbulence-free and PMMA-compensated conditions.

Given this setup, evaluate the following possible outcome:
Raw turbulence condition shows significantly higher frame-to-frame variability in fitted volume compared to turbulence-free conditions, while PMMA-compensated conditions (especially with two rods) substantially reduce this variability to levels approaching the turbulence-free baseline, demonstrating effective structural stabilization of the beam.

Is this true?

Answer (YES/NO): YES